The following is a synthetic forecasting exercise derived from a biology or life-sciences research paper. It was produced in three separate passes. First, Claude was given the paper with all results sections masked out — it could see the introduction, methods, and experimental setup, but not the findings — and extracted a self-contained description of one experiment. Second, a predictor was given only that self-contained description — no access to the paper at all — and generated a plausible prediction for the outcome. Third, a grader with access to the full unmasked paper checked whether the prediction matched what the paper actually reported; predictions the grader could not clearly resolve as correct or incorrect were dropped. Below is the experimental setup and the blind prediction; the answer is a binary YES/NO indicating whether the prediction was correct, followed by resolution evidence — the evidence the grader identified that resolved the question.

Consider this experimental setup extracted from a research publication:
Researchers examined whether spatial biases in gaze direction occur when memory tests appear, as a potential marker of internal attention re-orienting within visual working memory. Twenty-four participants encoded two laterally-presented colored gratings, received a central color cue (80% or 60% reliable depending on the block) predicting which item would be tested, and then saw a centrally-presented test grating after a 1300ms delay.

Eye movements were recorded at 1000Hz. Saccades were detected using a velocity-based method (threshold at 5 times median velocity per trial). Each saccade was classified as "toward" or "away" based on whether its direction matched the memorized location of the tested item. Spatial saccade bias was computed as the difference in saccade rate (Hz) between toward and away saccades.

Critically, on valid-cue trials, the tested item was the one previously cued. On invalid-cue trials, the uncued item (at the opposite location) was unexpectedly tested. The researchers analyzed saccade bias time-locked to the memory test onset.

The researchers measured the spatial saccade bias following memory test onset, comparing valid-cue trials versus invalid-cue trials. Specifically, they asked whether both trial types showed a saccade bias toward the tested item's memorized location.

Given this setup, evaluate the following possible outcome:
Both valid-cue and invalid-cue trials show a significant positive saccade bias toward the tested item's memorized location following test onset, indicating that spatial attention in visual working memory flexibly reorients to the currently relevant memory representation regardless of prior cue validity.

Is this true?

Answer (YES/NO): YES